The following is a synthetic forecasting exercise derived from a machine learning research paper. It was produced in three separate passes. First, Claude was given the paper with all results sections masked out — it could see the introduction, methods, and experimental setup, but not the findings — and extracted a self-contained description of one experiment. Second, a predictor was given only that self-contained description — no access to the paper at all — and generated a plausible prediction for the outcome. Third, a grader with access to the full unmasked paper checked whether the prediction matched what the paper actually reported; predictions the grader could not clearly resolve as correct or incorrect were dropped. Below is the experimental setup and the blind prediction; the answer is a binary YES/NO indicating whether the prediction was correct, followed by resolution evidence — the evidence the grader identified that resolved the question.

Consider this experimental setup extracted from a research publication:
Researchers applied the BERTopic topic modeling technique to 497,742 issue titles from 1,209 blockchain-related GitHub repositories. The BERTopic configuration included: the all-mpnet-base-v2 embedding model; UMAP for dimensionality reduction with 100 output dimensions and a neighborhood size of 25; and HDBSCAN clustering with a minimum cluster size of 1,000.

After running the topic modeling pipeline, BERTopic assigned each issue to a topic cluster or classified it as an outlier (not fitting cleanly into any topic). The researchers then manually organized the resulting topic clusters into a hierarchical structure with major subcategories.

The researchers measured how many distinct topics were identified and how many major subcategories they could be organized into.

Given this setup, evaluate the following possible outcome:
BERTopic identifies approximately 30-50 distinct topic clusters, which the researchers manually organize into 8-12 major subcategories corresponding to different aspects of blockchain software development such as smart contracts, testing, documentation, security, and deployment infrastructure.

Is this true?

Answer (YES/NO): YES